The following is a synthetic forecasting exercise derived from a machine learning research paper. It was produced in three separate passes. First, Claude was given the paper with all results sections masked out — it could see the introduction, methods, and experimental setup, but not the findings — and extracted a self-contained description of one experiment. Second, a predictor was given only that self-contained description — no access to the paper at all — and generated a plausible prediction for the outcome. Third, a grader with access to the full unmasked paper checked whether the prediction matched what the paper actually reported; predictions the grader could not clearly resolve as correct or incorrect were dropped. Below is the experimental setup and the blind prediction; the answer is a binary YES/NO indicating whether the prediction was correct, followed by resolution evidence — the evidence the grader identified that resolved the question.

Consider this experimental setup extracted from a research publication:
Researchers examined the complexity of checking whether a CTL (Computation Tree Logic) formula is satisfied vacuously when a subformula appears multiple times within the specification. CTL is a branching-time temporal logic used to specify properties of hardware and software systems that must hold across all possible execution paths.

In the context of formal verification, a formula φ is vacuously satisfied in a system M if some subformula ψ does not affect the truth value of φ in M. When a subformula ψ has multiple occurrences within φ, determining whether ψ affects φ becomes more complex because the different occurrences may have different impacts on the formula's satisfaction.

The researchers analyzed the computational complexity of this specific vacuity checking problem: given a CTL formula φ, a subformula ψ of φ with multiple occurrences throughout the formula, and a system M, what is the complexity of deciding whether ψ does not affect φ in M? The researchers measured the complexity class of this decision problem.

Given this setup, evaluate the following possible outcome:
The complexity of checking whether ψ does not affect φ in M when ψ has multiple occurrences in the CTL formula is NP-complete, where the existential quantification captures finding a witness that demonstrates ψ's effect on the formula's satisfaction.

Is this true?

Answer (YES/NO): NO